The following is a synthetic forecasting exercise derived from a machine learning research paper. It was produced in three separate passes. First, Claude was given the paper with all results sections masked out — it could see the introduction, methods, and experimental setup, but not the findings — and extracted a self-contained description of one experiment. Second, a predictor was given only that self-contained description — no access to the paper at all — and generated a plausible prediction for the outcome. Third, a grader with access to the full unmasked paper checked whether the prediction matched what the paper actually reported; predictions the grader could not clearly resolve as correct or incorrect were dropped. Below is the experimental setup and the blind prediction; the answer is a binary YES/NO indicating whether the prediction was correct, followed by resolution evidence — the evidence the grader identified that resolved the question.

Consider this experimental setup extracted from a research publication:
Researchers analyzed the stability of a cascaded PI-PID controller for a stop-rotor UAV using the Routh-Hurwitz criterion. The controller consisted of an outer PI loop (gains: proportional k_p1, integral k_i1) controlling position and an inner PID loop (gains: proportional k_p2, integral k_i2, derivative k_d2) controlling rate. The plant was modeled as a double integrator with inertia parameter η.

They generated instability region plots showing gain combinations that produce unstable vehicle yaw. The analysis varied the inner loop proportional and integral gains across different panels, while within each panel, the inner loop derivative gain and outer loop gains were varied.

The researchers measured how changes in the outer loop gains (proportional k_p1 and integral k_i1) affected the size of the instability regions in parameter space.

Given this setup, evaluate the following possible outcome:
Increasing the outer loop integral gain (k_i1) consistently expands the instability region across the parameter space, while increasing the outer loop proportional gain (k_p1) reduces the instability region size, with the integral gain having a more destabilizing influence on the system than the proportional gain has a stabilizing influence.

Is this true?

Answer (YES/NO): NO